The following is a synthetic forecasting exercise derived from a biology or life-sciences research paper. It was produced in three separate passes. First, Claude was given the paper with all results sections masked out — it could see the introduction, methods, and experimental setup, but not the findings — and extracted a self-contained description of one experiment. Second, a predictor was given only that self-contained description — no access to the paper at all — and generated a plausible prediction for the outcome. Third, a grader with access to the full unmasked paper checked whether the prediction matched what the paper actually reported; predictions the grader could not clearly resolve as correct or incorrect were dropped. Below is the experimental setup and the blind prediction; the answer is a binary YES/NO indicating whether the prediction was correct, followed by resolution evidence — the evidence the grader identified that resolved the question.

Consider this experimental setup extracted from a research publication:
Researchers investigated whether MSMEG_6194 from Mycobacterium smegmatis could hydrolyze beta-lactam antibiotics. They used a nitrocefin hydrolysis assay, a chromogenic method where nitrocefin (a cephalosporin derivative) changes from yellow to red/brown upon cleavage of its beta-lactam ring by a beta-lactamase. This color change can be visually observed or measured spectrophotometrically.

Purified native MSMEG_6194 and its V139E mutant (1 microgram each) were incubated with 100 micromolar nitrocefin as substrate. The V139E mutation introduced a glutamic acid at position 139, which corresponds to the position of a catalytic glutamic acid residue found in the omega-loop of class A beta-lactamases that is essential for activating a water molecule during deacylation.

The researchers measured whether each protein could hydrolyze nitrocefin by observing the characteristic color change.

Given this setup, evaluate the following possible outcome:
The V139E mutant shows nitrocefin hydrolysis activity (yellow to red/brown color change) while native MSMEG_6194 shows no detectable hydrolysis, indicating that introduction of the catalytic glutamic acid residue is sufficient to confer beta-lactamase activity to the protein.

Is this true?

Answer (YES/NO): YES